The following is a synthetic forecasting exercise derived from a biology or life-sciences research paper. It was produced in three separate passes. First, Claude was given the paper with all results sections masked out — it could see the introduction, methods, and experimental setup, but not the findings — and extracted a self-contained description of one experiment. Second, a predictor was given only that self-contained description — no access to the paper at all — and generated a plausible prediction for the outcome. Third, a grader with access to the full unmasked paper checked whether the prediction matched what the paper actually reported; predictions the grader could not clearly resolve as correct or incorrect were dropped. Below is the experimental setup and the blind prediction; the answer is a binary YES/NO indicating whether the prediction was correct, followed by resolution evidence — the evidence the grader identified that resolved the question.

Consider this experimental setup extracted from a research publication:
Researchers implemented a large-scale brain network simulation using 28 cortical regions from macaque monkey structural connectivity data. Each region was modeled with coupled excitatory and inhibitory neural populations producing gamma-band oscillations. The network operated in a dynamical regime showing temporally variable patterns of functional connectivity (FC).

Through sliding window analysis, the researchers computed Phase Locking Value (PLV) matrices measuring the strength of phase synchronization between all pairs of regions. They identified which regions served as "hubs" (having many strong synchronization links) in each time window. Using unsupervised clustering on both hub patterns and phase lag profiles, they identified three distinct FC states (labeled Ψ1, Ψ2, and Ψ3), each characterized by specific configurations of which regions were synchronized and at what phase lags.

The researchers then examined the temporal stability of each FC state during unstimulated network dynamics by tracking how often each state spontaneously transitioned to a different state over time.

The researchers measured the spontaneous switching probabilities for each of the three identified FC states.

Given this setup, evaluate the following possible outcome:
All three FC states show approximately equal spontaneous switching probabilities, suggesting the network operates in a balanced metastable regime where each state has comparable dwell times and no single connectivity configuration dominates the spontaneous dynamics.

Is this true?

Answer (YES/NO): NO